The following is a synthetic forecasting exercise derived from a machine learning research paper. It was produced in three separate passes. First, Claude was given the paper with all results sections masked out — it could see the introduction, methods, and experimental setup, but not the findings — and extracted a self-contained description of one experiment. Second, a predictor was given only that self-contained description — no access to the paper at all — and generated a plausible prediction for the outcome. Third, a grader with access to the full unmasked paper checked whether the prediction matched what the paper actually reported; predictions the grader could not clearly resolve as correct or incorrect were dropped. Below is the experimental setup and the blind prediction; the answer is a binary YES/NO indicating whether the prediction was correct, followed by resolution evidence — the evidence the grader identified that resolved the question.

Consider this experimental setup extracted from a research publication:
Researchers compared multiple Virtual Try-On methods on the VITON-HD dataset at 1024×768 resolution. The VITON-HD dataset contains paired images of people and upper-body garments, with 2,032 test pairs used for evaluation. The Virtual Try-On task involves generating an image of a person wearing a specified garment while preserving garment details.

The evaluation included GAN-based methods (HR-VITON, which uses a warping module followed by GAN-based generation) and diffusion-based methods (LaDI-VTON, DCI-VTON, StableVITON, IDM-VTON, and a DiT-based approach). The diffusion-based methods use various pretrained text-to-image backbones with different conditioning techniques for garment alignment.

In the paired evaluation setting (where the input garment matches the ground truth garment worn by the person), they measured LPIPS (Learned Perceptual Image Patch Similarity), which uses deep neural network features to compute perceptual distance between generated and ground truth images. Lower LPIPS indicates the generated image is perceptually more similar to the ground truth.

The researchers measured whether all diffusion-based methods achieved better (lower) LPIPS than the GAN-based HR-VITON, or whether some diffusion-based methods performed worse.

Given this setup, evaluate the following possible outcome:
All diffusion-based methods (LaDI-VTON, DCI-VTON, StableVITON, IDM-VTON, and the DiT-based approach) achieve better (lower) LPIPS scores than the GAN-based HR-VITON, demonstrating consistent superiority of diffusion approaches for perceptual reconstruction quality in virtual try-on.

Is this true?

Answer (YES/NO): NO